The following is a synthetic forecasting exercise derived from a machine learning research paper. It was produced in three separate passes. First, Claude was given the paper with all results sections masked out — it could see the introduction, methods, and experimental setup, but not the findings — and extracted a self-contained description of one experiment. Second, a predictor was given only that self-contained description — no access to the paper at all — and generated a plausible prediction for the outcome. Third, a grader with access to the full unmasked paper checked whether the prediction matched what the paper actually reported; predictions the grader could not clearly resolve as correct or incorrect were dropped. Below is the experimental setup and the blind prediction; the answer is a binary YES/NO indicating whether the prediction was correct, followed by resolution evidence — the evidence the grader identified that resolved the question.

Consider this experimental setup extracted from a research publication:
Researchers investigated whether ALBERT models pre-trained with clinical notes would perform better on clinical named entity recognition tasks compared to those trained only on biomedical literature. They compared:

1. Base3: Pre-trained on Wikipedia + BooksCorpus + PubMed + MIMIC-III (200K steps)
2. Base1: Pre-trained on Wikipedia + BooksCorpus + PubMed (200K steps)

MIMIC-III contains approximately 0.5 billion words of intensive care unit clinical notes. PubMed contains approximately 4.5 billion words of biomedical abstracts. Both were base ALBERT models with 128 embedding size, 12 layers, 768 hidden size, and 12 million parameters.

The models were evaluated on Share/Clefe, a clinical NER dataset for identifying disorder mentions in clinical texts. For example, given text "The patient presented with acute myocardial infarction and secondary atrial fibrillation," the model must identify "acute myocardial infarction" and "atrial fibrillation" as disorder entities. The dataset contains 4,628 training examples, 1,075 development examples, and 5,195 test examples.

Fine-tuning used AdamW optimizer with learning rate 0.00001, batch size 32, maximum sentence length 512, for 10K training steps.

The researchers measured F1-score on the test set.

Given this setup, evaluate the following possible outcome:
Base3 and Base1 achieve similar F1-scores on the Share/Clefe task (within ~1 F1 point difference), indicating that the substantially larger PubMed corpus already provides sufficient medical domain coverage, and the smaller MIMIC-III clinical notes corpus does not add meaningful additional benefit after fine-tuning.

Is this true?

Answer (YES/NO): YES